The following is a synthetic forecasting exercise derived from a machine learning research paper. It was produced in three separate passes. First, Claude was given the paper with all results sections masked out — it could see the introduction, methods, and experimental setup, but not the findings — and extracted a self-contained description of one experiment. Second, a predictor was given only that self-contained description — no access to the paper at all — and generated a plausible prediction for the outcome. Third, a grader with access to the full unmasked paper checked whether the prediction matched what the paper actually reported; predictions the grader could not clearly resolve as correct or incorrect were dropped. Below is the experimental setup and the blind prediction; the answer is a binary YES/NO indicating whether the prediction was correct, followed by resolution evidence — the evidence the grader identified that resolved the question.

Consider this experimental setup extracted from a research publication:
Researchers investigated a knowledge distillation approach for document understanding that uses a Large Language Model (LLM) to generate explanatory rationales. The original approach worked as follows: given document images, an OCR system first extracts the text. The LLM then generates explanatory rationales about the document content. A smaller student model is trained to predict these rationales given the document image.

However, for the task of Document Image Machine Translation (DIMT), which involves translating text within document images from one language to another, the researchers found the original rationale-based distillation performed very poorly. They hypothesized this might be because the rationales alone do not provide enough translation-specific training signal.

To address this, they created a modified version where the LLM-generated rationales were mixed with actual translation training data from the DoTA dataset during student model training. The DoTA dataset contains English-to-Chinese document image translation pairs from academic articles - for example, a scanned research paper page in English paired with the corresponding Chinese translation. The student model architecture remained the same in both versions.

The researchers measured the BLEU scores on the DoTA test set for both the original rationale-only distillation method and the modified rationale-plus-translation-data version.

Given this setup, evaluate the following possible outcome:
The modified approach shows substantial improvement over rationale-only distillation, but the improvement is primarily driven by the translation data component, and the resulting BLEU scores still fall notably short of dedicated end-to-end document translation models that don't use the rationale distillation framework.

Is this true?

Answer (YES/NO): YES